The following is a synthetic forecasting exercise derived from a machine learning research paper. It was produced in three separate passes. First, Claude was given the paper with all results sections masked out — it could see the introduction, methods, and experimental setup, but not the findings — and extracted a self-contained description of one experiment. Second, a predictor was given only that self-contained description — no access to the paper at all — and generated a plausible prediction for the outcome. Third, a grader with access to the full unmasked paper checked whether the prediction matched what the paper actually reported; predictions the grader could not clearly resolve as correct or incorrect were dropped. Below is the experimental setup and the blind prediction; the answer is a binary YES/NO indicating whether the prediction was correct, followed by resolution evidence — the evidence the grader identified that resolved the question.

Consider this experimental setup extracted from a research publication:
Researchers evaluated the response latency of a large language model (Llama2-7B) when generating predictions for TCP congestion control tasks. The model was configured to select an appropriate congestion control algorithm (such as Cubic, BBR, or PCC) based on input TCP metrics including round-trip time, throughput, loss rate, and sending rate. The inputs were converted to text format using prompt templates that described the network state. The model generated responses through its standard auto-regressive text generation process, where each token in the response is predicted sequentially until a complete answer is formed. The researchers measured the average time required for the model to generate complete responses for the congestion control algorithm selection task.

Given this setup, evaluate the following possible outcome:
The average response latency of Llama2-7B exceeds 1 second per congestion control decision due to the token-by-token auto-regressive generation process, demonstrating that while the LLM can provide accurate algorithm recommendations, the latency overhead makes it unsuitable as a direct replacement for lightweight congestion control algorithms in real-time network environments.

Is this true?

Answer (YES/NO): NO